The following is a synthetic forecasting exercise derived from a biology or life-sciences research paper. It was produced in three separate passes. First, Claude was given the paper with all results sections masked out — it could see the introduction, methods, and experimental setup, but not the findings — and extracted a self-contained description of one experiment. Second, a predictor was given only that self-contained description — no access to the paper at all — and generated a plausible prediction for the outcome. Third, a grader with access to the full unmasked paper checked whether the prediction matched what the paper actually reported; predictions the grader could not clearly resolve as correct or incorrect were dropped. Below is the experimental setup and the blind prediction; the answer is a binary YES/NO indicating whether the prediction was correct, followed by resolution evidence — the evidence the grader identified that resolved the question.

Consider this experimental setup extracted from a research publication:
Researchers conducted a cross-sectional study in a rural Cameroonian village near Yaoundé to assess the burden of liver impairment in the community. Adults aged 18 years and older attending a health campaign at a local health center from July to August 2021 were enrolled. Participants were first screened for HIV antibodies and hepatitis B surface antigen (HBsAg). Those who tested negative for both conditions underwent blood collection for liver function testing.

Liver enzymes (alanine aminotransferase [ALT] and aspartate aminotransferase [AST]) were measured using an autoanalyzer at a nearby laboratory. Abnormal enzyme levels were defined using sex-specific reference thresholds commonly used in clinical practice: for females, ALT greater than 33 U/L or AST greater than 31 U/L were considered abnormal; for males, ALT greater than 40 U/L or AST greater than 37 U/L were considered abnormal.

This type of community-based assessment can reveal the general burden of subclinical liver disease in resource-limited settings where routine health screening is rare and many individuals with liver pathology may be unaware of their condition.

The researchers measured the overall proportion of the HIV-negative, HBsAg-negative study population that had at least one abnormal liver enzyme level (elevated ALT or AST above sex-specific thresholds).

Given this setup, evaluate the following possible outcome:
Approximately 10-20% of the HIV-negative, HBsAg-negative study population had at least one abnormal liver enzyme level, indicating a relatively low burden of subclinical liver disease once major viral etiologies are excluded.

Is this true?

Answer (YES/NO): NO